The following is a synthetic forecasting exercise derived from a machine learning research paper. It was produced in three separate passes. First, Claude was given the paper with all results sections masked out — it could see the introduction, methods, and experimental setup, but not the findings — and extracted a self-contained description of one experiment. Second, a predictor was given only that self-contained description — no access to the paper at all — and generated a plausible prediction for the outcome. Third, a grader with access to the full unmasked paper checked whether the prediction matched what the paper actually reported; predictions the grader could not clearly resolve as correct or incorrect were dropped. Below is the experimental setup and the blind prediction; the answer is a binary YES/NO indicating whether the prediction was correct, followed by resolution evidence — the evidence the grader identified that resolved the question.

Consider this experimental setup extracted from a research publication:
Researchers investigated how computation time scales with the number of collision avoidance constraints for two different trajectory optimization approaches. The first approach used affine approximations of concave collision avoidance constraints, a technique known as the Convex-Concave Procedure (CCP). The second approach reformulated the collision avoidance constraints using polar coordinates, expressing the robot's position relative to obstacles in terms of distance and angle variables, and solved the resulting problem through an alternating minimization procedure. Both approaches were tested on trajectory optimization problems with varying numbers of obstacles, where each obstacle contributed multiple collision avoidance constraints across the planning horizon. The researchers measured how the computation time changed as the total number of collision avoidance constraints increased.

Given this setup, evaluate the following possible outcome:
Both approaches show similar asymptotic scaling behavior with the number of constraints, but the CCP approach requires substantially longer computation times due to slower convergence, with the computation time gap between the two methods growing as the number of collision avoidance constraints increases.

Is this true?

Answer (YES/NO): NO